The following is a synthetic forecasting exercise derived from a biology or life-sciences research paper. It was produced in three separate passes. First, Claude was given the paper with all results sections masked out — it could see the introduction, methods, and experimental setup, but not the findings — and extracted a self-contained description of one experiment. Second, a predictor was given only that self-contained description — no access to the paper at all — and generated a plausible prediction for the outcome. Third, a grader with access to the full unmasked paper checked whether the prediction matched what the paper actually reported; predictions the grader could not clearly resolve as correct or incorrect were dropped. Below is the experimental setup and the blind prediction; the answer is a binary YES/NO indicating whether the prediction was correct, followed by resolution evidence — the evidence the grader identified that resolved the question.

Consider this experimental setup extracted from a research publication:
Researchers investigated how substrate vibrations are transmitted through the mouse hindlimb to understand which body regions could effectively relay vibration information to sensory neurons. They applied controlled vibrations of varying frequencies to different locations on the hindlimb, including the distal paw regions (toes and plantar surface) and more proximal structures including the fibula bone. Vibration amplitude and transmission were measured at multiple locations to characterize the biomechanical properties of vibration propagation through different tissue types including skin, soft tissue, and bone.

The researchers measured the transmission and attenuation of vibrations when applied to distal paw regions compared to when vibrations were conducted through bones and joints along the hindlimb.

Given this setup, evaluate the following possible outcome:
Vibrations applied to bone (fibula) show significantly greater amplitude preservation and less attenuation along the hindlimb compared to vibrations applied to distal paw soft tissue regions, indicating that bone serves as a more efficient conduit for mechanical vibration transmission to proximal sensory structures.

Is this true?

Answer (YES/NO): YES